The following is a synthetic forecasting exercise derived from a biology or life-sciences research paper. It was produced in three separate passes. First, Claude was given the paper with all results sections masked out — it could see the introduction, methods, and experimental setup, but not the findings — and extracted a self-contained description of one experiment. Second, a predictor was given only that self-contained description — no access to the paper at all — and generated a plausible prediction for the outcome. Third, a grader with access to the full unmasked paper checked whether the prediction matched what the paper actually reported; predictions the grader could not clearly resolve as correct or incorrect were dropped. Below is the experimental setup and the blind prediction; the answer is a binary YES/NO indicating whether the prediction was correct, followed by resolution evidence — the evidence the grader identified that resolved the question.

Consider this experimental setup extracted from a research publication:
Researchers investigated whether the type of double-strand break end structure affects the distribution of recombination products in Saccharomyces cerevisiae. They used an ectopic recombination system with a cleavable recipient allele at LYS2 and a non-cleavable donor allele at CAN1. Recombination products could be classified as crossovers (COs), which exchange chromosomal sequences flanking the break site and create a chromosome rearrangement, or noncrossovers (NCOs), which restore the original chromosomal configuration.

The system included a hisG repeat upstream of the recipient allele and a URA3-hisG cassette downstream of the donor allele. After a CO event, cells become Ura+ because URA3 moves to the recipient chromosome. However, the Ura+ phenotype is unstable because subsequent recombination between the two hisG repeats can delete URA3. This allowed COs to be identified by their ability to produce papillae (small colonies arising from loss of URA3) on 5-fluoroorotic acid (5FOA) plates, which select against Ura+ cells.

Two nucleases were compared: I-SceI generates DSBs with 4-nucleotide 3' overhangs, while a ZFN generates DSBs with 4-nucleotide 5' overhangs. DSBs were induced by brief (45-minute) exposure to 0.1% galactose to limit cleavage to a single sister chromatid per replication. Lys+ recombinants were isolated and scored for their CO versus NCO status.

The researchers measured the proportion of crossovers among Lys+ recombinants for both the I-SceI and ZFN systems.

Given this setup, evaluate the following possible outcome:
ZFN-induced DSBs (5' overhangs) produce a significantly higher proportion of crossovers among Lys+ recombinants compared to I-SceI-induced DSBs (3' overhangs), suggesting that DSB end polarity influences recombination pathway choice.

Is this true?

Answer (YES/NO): NO